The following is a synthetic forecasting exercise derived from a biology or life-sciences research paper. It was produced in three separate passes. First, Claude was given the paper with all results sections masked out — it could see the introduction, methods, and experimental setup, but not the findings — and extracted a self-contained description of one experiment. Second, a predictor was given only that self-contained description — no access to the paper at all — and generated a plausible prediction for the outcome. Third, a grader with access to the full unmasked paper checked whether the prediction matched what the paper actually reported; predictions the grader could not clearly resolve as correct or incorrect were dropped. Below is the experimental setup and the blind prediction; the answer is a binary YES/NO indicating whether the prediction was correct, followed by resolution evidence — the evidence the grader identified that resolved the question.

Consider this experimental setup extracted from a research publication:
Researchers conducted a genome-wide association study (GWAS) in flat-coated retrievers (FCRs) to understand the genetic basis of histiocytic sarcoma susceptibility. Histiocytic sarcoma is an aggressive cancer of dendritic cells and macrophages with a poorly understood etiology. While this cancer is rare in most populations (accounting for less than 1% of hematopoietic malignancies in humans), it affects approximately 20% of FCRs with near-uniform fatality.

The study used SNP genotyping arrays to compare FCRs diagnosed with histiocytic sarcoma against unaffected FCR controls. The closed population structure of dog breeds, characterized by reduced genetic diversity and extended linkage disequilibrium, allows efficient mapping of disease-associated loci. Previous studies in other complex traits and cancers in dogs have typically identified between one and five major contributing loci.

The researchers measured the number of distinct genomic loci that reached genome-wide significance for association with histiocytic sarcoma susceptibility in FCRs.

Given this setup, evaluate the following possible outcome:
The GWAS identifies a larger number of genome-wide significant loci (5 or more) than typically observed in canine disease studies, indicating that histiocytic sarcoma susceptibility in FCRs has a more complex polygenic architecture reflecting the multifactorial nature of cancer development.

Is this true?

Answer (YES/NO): NO